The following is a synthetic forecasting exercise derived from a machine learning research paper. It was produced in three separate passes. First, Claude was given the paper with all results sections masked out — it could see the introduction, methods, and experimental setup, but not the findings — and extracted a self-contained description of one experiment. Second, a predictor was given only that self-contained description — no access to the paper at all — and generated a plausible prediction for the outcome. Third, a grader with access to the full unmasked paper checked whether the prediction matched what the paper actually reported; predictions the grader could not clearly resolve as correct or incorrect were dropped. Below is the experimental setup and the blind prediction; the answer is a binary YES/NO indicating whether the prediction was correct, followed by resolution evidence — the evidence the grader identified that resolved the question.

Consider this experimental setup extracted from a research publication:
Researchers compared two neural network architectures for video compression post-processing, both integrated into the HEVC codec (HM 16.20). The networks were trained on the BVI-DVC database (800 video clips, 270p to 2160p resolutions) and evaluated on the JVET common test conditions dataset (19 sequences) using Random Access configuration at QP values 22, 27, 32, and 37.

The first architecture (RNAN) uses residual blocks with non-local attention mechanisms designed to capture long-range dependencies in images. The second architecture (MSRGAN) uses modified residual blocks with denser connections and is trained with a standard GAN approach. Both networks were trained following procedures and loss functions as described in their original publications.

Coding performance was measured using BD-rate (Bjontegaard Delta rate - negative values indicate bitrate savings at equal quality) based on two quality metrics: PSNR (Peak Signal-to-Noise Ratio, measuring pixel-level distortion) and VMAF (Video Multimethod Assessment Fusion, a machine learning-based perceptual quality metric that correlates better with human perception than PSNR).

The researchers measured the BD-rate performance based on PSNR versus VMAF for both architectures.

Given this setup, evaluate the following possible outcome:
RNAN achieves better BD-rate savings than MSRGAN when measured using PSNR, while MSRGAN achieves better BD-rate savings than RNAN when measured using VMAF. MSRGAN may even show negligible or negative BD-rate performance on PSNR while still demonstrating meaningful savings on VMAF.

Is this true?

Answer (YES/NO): YES